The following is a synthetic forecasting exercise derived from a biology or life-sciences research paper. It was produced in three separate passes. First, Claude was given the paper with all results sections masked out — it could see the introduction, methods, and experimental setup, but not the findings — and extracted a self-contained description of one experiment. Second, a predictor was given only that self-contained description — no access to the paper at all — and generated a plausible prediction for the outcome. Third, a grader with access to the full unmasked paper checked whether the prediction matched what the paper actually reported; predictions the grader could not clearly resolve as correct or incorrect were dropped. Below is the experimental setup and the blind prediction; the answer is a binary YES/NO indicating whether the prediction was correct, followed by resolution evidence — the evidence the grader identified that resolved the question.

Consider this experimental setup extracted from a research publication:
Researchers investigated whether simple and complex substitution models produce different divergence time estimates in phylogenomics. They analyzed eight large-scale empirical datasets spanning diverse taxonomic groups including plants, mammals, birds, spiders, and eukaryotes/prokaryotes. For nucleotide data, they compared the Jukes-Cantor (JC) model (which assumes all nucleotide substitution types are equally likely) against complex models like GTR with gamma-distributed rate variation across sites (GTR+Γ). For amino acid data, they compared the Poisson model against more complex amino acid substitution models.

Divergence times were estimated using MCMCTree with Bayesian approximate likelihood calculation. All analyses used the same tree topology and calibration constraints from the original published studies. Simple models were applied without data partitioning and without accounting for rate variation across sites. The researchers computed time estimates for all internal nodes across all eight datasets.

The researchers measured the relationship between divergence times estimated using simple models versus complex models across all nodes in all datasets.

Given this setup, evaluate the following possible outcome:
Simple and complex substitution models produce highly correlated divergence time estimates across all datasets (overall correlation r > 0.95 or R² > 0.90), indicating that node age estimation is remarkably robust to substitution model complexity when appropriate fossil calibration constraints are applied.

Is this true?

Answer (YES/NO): YES